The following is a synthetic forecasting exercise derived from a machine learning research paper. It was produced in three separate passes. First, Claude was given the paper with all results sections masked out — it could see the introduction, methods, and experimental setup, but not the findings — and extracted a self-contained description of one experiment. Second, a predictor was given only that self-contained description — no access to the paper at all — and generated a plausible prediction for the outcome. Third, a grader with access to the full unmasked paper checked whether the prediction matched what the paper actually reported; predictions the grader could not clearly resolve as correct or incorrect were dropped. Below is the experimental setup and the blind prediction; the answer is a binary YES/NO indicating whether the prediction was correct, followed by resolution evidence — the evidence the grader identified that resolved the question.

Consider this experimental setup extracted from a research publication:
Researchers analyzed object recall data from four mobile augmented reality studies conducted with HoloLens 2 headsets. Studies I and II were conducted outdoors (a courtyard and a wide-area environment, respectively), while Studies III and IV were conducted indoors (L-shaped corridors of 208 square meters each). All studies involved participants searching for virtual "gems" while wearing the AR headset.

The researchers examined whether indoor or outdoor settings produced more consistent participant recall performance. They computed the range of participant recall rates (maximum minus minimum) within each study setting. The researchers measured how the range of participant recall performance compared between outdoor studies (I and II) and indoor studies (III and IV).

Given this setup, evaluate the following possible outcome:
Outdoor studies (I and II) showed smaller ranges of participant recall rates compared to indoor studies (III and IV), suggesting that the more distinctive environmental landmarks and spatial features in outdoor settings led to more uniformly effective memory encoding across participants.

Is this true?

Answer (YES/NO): NO